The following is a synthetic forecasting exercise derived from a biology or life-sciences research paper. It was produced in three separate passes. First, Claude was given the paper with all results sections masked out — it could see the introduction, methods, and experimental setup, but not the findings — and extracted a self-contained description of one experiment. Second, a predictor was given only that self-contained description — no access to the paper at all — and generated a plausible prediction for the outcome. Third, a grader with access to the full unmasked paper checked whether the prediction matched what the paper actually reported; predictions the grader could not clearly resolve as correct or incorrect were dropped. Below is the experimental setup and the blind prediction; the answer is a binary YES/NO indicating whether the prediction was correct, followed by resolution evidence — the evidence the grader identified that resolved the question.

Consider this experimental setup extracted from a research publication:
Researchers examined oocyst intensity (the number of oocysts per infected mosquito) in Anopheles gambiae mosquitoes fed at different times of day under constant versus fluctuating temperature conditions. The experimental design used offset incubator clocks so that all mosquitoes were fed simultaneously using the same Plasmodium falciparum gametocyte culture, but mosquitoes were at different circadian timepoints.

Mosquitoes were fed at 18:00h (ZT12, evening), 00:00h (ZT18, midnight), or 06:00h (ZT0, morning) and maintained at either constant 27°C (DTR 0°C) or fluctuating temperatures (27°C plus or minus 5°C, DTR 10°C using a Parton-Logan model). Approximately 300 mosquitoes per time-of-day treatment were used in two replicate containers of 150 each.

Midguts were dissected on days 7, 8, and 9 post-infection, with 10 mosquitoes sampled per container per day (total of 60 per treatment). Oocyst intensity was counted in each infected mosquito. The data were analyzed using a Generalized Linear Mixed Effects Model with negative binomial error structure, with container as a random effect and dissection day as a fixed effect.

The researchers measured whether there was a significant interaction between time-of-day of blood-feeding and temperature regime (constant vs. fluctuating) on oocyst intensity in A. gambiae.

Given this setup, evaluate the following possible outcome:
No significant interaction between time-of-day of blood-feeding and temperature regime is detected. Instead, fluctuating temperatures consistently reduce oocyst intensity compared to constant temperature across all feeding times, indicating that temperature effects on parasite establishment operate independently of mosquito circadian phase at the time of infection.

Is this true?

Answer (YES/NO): NO